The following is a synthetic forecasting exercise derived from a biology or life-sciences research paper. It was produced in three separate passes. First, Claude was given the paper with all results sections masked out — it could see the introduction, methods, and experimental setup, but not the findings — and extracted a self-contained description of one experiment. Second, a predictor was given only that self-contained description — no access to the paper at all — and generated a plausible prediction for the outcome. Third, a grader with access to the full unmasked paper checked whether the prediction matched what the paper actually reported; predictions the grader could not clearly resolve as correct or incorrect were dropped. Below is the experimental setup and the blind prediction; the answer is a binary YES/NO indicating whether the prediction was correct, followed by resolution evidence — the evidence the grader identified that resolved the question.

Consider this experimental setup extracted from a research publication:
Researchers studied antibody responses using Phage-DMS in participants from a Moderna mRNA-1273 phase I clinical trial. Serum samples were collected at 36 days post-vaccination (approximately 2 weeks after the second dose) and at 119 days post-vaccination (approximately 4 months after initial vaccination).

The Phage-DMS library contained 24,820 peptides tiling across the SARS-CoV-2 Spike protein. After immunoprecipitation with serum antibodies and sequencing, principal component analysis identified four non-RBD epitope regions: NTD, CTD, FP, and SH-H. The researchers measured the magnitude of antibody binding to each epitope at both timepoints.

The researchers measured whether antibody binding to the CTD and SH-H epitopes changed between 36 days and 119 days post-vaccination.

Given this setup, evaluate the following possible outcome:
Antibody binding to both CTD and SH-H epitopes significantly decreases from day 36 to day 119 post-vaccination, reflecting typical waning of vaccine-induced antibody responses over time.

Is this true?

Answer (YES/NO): YES